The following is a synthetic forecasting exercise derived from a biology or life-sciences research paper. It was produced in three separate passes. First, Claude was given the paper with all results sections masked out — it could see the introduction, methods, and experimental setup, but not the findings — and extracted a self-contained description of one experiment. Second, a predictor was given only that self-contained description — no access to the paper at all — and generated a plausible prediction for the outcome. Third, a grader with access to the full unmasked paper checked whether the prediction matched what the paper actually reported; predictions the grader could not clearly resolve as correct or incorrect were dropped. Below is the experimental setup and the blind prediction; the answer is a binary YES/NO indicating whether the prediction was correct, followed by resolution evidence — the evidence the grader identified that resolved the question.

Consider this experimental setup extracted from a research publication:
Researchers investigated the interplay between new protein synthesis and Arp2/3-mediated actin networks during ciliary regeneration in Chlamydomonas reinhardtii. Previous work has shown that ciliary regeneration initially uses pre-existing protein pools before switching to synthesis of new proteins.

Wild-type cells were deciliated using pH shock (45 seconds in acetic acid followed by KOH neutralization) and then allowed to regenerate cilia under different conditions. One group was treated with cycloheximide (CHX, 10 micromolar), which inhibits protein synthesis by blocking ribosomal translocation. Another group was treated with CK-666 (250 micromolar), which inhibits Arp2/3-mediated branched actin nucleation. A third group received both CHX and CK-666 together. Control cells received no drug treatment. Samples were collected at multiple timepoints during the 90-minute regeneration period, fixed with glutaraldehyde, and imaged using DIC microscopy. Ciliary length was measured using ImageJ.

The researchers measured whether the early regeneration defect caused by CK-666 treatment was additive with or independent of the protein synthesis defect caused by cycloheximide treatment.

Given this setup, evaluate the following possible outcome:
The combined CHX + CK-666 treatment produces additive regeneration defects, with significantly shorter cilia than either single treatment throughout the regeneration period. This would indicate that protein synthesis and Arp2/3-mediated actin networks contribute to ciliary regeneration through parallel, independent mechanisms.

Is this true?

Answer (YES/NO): YES